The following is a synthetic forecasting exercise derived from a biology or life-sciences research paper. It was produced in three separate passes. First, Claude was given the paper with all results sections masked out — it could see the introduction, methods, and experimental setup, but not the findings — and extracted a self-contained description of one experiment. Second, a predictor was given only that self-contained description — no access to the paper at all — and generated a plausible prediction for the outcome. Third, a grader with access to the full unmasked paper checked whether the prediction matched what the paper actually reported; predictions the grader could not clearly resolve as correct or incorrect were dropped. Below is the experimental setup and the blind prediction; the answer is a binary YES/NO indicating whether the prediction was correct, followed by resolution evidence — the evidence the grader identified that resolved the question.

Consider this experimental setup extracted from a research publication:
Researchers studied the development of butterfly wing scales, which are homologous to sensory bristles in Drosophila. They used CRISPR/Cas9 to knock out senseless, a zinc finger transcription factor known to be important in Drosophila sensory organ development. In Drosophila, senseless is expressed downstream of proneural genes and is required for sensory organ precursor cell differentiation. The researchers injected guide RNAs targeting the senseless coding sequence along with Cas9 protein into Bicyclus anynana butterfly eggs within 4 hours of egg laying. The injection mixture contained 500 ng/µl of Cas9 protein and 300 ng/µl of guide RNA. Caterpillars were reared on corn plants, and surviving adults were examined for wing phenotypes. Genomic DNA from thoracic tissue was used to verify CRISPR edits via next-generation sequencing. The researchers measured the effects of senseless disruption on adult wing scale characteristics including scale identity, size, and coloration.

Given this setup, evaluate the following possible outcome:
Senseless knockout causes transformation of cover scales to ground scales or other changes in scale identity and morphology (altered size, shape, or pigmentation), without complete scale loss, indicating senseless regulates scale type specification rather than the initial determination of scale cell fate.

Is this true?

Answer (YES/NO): NO